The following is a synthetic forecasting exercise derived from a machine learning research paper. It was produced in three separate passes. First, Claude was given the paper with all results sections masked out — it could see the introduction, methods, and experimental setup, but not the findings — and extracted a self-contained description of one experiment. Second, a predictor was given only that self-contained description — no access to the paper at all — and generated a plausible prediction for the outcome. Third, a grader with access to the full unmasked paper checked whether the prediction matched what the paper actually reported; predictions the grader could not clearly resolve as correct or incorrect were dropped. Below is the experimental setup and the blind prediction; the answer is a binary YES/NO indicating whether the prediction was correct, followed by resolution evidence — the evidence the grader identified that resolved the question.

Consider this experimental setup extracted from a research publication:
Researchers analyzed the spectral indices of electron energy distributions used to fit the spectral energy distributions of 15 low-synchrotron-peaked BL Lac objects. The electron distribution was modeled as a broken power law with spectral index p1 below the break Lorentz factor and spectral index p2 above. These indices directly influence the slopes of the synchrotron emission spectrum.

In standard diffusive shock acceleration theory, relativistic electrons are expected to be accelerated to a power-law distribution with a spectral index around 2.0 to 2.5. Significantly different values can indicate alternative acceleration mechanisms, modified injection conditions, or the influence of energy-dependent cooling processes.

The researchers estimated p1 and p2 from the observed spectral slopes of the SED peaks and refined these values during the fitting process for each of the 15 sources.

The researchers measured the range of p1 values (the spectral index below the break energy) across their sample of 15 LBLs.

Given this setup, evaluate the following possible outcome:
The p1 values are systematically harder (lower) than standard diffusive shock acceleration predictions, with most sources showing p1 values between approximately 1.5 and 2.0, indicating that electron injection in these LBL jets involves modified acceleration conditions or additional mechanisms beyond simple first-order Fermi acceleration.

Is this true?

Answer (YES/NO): NO